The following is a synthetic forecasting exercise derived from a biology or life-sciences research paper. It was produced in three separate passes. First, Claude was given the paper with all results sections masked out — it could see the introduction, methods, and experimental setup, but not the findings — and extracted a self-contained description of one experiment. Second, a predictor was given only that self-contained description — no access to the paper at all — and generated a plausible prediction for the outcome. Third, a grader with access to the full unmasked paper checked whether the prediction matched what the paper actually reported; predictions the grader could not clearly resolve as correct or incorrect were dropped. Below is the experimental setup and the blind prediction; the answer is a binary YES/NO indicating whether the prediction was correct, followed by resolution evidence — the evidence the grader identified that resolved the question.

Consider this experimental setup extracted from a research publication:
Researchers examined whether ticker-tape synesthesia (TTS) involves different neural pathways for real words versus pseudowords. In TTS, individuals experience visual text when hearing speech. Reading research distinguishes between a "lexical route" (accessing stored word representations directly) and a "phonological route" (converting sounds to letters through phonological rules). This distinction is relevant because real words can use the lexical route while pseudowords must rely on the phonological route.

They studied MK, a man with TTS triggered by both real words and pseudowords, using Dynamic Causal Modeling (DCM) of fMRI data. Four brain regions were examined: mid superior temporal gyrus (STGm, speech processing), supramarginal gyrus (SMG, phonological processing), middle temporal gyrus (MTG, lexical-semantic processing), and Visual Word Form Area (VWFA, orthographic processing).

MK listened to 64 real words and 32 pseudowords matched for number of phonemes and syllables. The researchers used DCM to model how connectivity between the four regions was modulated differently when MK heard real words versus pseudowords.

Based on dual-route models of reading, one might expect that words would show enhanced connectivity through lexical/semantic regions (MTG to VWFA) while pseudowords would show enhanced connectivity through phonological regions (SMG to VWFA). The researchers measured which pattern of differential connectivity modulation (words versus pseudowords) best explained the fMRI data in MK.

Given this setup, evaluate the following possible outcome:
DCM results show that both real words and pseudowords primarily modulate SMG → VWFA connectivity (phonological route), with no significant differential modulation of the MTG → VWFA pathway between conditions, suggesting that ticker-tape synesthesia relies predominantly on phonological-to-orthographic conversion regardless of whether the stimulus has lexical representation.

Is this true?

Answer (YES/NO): NO